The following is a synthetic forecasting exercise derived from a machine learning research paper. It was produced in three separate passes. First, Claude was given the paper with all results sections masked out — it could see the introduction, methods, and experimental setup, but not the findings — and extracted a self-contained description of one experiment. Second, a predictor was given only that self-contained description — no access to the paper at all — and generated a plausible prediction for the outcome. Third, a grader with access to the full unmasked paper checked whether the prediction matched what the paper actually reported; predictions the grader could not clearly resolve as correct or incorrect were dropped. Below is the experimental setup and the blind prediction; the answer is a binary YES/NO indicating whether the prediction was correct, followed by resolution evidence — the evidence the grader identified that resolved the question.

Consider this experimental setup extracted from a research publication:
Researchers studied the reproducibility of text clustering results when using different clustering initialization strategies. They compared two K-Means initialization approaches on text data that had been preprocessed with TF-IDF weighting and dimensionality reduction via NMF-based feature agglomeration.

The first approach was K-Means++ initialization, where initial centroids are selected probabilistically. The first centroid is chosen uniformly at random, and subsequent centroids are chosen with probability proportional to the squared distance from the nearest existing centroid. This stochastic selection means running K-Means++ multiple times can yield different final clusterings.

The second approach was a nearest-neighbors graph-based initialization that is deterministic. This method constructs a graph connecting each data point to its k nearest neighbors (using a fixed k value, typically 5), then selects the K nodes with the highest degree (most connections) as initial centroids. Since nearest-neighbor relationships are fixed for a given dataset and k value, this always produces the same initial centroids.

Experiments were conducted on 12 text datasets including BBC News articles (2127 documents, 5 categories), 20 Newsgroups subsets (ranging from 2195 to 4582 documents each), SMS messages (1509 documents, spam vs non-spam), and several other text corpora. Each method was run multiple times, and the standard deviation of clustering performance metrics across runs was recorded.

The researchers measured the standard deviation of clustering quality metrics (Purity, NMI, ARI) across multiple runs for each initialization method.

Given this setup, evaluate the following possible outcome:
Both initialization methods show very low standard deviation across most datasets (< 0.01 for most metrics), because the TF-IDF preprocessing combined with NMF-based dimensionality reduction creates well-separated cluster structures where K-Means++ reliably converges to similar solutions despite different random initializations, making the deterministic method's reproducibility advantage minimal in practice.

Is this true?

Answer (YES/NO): NO